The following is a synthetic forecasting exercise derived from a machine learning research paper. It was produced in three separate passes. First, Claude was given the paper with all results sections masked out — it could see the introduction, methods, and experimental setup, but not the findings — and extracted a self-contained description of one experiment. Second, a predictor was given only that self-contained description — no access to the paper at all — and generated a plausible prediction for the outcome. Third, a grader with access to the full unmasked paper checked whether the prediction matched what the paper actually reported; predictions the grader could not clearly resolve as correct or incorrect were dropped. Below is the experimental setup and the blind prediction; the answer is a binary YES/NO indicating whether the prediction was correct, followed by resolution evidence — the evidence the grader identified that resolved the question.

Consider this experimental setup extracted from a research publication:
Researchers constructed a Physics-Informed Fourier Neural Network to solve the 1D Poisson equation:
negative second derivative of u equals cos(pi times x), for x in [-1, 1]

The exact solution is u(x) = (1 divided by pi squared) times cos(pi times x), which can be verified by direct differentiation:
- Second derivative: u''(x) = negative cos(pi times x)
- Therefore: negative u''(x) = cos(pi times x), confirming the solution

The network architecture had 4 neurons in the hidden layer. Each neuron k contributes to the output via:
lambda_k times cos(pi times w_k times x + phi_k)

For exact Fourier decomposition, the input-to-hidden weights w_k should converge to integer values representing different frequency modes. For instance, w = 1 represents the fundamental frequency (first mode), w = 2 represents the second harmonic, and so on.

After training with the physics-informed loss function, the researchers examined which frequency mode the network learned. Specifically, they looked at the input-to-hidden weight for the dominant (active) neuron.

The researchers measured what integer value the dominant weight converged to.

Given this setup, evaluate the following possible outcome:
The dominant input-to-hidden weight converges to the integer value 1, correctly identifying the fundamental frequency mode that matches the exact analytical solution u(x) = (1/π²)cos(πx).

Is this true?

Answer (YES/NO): YES